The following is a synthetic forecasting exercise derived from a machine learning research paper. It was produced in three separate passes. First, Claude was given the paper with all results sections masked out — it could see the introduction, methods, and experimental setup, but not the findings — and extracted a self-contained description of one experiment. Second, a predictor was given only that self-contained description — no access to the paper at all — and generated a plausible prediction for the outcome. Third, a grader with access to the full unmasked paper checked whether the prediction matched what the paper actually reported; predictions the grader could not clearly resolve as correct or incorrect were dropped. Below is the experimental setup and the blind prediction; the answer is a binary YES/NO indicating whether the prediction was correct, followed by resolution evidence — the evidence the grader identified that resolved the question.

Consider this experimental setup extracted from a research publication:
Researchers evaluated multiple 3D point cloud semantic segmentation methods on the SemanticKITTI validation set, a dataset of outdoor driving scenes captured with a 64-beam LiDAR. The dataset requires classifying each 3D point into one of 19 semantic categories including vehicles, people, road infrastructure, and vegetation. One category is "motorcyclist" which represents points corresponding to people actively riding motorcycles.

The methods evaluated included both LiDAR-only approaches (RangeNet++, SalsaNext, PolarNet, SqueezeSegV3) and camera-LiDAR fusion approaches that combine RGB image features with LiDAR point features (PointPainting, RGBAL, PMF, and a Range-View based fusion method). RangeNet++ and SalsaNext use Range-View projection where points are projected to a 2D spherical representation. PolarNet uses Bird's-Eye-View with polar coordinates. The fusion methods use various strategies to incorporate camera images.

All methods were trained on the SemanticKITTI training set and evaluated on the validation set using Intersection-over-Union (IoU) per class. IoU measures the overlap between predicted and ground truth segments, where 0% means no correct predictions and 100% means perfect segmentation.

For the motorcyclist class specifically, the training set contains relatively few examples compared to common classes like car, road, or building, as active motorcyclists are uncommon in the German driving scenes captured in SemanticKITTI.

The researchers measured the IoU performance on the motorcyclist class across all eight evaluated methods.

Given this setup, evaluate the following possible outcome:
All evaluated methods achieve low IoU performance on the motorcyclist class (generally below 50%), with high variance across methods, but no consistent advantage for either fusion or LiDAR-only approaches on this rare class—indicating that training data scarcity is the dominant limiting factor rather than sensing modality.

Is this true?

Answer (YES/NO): NO